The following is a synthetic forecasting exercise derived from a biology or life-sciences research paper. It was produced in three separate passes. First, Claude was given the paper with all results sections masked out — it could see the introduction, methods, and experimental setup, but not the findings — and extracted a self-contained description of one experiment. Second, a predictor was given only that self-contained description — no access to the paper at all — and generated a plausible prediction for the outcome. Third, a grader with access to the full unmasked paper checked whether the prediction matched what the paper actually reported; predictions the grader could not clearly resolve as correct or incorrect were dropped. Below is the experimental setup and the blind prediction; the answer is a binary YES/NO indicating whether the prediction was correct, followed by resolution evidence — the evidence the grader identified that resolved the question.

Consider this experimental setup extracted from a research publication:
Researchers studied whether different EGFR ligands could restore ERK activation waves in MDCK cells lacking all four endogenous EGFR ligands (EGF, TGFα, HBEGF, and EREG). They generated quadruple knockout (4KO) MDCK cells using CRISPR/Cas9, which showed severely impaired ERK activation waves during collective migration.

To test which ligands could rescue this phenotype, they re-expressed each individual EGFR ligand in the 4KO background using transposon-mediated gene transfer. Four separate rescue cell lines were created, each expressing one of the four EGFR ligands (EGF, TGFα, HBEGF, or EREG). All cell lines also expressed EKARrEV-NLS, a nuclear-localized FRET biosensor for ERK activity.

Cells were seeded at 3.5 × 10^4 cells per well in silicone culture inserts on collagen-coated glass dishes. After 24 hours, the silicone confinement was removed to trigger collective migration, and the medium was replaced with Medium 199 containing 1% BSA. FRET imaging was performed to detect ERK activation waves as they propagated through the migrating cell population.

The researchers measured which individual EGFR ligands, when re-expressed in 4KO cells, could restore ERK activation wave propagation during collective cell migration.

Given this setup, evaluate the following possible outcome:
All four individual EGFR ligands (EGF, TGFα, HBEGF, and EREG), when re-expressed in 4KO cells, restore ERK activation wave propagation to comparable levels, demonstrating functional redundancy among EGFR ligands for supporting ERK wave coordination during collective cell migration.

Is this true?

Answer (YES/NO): NO